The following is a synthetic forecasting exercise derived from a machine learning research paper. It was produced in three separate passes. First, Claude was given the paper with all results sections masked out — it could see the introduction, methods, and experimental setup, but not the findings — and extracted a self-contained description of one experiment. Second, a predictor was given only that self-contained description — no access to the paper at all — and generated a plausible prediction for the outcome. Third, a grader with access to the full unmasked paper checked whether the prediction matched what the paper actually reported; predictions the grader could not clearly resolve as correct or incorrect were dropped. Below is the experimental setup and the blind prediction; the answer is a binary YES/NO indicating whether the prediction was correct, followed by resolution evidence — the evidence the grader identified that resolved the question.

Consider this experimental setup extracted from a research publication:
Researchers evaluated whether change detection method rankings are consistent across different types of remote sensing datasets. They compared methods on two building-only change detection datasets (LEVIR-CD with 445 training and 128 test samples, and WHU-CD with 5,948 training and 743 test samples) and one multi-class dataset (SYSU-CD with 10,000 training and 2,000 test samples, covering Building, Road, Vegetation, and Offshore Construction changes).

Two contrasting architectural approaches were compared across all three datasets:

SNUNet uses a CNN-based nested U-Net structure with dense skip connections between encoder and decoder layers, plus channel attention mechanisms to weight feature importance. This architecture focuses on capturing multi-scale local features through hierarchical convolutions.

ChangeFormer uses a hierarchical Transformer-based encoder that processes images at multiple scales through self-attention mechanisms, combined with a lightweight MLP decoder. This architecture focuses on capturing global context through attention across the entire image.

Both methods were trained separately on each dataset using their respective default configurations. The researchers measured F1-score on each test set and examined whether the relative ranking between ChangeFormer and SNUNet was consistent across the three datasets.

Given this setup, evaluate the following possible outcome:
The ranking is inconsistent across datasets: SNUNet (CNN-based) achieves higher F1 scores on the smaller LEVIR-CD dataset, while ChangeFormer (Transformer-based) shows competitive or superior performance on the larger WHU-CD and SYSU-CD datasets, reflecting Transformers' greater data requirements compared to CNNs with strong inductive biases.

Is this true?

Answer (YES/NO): NO